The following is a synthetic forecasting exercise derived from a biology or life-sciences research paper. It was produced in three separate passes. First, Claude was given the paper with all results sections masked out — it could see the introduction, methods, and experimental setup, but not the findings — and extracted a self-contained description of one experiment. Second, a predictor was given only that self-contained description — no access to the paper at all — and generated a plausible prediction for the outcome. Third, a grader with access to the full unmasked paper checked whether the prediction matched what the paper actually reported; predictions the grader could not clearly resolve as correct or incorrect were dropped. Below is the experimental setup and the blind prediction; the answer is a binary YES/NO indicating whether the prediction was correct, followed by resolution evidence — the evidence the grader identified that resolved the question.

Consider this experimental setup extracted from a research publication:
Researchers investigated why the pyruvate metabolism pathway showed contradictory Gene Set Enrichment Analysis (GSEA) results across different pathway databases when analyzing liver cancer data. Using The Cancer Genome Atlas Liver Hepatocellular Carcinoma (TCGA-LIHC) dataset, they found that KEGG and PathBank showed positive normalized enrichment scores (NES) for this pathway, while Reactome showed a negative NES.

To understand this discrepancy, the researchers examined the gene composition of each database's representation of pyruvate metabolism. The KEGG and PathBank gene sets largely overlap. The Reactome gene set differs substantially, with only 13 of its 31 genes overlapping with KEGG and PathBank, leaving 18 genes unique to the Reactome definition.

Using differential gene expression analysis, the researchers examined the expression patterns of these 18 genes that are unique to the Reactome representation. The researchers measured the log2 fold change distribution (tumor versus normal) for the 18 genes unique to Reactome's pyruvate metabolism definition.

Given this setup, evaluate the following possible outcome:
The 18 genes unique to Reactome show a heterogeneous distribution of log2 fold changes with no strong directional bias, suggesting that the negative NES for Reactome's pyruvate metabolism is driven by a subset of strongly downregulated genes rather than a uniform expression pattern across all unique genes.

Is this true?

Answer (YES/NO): NO